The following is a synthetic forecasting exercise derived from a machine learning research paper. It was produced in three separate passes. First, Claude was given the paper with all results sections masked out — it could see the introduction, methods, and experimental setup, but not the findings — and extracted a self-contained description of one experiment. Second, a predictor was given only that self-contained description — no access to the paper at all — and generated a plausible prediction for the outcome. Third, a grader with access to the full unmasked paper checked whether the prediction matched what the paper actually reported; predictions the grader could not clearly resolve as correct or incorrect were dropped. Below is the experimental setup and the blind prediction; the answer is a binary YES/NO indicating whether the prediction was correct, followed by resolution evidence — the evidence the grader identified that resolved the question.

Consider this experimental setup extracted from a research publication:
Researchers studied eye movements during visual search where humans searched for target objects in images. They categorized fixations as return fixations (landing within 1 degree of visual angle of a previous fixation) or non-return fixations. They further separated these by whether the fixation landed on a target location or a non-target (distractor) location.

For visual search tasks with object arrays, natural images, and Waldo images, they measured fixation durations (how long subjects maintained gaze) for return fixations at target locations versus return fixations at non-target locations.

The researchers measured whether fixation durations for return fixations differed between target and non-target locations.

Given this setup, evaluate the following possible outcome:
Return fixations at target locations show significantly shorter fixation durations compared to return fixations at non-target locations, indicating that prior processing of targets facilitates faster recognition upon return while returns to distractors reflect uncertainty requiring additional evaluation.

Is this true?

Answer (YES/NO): NO